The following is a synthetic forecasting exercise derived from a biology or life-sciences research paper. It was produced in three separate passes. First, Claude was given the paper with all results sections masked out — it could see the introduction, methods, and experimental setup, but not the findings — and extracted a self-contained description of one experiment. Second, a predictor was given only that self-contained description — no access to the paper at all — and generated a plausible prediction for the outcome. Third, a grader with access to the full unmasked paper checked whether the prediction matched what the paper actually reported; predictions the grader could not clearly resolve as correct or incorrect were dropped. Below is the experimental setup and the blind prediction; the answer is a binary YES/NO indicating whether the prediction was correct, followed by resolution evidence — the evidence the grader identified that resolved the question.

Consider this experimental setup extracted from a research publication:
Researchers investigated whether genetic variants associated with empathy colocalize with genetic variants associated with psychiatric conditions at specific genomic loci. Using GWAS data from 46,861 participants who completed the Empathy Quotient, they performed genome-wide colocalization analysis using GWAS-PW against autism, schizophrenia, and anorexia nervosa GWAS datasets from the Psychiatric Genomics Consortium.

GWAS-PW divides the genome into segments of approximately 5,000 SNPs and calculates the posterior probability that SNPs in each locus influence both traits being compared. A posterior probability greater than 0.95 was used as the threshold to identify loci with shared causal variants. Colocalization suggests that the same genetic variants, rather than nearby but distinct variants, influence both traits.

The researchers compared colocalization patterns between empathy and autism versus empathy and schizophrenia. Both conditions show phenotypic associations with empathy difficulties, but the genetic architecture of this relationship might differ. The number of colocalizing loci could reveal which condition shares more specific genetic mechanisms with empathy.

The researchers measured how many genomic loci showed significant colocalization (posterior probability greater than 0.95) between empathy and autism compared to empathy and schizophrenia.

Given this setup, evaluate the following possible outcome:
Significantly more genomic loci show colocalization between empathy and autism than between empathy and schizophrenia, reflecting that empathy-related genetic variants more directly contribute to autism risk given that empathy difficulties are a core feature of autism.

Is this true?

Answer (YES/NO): NO